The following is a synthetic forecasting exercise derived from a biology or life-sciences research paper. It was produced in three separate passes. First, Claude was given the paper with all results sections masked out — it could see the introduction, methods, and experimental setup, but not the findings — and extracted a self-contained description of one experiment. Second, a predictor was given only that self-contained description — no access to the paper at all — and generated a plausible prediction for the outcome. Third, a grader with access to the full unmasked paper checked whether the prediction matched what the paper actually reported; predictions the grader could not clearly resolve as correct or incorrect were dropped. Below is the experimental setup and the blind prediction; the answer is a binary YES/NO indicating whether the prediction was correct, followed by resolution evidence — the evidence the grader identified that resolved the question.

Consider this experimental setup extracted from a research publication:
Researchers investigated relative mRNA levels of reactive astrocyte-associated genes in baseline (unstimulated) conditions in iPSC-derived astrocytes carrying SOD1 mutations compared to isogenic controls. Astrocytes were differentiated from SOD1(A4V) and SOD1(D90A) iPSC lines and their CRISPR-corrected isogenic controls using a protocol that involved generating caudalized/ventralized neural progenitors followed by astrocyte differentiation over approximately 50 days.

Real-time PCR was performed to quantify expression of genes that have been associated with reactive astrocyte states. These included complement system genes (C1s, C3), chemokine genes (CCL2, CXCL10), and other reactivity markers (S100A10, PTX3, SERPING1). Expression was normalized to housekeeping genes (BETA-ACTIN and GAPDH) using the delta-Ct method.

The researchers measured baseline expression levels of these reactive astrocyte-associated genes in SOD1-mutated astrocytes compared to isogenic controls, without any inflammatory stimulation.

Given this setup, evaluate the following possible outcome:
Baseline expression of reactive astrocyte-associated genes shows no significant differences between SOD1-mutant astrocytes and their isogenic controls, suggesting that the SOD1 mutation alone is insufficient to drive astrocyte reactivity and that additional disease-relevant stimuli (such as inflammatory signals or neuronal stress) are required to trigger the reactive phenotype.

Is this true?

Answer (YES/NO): NO